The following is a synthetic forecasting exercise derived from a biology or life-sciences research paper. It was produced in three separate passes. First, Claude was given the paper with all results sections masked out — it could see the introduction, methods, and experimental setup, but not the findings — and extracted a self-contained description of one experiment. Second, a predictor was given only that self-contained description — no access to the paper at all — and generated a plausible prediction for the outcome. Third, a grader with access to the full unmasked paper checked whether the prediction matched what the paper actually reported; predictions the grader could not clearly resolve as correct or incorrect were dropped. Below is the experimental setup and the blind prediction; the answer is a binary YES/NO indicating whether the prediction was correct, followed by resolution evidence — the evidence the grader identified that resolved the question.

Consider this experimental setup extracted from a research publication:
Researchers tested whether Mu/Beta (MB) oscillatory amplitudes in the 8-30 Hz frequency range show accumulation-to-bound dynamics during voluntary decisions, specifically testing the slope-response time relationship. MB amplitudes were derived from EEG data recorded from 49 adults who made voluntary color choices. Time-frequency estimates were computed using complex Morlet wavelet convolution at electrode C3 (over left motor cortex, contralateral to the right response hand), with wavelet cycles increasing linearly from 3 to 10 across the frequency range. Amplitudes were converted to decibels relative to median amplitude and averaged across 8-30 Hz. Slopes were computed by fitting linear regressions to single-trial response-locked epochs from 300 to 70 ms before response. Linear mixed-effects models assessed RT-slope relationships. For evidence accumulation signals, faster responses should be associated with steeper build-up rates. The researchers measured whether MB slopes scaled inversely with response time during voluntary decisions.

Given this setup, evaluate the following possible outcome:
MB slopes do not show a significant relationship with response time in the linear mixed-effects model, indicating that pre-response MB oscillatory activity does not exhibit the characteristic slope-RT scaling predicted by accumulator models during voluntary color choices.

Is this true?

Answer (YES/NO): YES